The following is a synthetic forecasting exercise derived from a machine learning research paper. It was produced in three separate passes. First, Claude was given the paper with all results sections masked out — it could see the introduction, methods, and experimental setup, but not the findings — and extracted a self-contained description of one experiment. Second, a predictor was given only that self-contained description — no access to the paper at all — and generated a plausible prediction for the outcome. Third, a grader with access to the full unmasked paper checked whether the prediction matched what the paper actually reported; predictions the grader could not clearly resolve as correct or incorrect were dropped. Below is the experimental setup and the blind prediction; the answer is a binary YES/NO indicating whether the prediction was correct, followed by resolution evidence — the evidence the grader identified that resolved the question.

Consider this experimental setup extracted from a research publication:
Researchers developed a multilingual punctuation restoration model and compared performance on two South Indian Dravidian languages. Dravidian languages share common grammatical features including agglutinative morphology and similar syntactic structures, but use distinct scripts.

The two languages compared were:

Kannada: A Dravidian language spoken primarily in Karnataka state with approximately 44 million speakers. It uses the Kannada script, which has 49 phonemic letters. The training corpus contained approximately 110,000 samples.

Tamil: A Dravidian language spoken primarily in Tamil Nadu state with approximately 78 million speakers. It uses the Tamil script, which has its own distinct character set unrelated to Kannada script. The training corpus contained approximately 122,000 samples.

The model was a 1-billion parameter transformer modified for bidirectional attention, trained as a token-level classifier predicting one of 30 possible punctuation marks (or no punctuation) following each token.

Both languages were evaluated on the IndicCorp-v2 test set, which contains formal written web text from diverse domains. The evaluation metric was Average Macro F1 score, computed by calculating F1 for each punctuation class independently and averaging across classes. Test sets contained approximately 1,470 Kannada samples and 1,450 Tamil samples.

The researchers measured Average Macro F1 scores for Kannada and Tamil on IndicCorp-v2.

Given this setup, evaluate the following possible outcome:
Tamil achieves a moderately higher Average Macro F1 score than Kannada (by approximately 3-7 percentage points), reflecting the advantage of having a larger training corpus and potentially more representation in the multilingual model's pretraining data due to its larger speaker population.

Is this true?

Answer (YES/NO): NO